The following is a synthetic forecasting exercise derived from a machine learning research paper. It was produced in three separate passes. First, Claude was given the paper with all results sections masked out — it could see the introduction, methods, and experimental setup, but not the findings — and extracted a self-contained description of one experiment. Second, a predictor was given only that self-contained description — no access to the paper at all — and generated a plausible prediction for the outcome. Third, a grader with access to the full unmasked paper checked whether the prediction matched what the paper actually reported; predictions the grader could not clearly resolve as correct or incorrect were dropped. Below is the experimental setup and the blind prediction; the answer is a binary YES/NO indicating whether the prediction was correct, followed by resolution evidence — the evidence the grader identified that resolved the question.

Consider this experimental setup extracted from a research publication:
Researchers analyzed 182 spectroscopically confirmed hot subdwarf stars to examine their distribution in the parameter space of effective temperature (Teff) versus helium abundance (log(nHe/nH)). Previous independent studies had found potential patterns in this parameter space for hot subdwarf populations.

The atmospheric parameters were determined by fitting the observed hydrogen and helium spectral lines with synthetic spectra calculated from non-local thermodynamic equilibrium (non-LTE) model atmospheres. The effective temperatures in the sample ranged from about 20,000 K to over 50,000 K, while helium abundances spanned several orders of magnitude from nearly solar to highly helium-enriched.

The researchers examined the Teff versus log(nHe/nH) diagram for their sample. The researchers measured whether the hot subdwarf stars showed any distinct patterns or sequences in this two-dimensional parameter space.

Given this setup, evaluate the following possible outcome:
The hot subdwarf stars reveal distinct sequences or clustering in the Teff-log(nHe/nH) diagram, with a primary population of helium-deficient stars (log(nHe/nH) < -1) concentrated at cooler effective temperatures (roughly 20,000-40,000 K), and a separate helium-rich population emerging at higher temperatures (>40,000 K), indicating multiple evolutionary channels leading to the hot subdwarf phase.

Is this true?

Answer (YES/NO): NO